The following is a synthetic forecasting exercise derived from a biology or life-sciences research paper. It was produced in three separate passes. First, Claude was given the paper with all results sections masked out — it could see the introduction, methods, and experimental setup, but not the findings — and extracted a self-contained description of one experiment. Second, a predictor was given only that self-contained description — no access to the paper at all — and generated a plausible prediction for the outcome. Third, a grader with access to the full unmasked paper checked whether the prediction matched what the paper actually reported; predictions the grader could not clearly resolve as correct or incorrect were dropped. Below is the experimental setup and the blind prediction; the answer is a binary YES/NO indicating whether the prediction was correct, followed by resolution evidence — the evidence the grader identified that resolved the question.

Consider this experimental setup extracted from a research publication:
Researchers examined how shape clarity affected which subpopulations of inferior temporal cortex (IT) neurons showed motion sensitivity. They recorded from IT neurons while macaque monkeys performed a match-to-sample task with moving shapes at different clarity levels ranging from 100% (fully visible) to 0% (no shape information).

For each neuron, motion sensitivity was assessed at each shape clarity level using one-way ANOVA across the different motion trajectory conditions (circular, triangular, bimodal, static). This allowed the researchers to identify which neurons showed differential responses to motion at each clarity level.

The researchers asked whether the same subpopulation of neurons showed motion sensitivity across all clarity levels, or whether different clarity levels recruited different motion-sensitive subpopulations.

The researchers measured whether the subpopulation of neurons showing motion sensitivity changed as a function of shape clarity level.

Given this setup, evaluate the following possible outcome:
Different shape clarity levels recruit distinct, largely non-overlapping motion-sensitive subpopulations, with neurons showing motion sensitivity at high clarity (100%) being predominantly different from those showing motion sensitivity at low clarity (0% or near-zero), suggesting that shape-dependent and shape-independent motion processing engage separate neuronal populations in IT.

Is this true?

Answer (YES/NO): NO